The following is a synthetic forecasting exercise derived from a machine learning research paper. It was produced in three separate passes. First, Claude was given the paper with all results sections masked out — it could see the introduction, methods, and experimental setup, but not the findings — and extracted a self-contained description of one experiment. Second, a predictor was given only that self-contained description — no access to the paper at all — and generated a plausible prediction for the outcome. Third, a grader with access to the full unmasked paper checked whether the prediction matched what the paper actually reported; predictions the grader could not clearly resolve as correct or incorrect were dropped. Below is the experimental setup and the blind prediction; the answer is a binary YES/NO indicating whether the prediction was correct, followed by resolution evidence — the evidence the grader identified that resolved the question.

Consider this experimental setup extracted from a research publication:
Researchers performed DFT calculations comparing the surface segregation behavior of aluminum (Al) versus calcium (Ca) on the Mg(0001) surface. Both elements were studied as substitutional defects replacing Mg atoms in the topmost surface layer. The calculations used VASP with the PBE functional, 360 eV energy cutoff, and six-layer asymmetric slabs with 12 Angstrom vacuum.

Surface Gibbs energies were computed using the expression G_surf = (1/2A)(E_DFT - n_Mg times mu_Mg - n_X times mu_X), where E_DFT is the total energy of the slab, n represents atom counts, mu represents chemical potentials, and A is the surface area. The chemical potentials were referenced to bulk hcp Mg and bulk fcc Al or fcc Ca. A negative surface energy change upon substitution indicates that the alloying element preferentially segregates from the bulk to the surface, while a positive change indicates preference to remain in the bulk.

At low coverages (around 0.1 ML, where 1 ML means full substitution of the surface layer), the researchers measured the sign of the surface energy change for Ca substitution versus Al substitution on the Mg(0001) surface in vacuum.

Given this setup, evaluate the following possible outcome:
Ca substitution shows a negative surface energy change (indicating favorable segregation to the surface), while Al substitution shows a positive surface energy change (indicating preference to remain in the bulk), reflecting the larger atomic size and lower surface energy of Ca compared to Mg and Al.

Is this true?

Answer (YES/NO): YES